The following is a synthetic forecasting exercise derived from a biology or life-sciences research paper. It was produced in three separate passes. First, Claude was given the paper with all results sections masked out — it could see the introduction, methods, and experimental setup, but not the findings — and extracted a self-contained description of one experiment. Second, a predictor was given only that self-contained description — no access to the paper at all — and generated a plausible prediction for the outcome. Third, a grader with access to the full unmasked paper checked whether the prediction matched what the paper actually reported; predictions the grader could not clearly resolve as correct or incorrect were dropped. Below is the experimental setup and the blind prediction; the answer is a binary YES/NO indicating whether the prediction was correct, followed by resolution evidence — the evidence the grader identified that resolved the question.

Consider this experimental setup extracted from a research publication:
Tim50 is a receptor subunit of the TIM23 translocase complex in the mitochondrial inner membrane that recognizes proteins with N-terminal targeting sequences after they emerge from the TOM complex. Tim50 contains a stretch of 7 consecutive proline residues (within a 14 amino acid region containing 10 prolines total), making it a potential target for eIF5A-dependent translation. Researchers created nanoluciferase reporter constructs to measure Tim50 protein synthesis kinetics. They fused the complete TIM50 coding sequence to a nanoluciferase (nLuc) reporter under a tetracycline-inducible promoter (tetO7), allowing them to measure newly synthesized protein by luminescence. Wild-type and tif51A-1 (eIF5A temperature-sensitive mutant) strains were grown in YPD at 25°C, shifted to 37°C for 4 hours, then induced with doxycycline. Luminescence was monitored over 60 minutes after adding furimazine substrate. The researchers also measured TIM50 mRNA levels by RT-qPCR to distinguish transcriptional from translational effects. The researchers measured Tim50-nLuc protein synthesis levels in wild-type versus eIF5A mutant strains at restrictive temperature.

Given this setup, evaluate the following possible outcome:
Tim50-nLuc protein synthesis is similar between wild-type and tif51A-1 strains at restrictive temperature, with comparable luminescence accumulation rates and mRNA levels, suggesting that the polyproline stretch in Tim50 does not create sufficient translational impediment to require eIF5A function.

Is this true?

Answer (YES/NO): NO